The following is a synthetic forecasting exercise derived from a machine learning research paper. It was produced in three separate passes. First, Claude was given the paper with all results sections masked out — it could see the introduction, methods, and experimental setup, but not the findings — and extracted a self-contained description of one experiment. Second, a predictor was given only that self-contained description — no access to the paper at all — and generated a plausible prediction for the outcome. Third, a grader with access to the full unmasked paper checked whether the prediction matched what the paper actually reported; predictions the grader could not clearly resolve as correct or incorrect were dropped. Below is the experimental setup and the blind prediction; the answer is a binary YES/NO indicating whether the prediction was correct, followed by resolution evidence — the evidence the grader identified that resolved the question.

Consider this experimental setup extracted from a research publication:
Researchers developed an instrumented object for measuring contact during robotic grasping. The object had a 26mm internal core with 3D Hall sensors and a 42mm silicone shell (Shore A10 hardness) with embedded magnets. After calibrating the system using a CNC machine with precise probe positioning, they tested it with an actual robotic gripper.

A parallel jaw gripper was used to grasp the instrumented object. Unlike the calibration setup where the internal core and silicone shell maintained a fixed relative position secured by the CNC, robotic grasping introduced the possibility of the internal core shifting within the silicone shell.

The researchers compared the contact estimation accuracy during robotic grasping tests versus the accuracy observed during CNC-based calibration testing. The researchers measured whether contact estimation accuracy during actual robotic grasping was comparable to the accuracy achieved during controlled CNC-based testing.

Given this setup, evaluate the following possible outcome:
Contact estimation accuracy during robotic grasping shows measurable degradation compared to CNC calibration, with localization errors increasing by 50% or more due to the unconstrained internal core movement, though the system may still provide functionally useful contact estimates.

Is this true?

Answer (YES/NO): YES